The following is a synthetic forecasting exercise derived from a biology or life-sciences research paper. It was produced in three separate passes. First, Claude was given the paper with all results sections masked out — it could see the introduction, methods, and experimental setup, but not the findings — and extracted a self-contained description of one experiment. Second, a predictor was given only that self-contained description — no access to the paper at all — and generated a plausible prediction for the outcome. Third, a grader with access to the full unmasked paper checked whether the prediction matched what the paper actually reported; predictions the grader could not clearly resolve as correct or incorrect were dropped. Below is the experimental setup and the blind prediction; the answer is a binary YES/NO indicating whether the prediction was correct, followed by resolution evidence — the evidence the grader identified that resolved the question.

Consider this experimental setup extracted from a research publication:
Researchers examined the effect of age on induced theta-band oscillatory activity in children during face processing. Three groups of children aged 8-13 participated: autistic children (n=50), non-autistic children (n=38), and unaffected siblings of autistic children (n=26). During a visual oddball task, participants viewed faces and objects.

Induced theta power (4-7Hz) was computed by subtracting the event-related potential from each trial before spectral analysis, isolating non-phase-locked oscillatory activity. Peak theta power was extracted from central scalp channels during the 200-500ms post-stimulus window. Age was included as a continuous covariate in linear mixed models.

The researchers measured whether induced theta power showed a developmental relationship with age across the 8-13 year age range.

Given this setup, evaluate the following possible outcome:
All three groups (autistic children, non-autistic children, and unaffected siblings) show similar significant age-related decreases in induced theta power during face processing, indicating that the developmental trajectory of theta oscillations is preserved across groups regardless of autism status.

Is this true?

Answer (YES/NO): NO